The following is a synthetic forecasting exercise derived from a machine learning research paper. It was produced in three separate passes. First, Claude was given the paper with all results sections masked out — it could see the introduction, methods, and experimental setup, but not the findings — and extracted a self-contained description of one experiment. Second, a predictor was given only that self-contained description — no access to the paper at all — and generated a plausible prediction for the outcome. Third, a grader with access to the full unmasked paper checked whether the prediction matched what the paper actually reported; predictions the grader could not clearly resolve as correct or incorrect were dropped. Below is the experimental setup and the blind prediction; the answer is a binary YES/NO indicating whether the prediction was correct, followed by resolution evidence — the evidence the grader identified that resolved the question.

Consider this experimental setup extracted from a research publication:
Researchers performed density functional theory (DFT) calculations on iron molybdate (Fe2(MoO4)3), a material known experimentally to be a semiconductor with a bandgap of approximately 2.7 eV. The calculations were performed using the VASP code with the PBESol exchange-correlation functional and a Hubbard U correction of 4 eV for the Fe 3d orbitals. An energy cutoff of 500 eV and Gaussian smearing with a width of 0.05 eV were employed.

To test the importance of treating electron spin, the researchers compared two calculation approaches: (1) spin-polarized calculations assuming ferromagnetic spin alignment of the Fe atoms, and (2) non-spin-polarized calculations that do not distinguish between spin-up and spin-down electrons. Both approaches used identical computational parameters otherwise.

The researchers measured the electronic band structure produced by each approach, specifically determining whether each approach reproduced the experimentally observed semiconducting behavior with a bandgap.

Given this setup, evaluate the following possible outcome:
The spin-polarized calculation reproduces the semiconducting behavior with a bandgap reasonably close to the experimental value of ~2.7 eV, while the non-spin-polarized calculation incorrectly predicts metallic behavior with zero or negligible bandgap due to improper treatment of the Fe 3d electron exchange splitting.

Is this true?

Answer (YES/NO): YES